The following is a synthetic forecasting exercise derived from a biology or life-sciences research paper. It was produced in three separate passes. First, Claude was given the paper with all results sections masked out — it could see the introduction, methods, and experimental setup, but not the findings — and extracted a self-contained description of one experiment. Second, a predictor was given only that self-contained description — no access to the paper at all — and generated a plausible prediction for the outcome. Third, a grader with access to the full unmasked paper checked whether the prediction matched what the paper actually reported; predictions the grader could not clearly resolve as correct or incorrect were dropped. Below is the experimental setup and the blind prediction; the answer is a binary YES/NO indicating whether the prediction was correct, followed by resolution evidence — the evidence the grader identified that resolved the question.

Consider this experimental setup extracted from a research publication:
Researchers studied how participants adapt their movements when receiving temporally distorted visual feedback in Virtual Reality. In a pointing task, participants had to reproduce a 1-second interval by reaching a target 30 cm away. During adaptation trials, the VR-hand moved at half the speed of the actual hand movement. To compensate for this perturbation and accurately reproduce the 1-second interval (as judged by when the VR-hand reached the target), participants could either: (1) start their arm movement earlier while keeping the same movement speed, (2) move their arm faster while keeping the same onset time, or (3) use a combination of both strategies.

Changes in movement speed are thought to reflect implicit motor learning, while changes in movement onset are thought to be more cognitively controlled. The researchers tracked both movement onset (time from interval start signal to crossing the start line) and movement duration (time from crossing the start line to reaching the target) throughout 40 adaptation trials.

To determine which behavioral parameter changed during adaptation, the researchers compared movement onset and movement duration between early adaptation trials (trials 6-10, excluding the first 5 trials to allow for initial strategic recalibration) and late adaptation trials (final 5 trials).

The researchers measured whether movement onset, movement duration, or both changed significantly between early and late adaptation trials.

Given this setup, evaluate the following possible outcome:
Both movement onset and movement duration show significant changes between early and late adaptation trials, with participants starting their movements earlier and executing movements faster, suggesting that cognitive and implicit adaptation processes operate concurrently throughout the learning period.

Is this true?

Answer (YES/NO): NO